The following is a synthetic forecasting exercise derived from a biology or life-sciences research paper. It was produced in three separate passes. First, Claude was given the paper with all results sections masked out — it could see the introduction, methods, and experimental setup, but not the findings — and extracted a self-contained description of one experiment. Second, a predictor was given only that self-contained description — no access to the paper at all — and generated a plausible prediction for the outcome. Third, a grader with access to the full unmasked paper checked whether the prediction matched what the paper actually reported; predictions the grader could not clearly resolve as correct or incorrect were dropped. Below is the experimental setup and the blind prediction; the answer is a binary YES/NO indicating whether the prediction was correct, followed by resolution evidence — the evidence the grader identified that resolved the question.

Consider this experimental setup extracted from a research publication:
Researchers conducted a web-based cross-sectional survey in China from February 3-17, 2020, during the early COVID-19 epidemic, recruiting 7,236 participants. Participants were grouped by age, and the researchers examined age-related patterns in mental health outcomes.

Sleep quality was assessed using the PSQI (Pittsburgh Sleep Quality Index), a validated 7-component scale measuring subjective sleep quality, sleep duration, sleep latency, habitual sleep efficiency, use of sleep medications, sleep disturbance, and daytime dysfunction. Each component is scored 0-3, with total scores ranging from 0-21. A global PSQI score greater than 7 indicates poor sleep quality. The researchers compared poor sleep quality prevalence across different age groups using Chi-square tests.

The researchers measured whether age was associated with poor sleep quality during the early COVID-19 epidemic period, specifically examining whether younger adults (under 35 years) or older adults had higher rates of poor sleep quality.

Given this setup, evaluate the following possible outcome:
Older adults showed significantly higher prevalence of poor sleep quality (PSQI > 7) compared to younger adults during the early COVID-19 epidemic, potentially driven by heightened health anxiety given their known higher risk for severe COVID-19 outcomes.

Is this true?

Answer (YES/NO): NO